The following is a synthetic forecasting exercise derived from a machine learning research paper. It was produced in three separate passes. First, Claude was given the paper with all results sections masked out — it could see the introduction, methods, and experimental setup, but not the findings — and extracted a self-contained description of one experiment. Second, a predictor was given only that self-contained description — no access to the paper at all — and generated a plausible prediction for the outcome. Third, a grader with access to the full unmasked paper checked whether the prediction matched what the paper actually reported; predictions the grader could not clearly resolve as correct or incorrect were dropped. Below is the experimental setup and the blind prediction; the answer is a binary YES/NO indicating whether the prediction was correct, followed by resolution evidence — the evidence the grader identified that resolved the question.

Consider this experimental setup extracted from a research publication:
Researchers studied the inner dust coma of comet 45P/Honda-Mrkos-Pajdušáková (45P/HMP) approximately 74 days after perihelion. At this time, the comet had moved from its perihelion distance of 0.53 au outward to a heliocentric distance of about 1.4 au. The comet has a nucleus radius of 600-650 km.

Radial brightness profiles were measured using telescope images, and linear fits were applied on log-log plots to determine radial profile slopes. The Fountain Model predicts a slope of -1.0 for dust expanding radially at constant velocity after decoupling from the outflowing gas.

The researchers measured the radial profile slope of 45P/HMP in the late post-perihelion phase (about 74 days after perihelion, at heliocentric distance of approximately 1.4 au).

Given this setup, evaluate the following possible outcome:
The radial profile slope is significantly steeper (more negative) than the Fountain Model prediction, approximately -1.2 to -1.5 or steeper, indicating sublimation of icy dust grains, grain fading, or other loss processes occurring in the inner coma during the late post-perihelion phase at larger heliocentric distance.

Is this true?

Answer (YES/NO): NO